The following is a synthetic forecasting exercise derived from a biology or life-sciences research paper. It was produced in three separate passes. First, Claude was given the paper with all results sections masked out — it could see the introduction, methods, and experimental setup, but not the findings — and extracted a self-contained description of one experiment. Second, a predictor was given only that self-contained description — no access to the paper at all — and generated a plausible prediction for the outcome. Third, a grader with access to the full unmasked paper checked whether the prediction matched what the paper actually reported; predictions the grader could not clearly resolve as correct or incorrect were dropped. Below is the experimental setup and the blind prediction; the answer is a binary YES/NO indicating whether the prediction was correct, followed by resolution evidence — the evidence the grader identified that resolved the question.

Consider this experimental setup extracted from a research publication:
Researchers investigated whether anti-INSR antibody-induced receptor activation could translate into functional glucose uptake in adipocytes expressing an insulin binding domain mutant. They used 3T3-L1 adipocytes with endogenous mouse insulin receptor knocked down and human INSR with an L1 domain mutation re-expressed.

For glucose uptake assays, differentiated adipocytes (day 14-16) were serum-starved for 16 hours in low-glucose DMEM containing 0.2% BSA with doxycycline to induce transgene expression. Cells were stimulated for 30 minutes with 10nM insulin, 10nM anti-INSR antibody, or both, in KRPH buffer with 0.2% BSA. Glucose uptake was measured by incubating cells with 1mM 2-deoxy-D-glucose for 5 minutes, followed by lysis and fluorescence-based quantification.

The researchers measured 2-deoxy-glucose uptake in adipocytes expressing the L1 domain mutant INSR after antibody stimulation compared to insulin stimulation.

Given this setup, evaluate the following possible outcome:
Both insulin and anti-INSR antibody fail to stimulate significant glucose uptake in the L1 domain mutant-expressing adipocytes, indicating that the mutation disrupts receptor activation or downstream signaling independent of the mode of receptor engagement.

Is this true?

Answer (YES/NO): NO